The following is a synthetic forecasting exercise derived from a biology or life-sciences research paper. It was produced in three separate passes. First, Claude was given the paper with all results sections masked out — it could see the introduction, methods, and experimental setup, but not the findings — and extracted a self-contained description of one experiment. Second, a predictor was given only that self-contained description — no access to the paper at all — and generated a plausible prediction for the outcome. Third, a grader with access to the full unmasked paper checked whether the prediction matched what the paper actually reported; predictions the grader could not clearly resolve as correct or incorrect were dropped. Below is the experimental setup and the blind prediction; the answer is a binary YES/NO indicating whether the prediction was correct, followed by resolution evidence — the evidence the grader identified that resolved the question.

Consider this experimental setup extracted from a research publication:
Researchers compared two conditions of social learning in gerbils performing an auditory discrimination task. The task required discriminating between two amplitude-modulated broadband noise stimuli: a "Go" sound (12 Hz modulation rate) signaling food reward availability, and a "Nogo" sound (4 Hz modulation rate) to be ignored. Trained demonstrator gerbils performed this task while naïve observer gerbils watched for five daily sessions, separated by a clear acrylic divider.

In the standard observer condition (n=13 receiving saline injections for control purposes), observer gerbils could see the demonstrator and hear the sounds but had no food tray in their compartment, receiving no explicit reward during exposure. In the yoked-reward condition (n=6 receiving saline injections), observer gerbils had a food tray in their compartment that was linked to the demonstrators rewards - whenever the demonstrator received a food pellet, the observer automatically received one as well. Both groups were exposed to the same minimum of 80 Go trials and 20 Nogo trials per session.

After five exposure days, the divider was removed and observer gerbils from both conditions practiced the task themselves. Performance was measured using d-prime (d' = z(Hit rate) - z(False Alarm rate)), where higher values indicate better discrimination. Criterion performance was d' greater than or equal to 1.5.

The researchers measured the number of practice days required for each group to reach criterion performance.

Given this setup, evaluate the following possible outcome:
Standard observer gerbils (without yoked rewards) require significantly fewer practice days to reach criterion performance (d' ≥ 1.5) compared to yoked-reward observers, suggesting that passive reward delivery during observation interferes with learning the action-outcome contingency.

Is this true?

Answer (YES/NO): NO